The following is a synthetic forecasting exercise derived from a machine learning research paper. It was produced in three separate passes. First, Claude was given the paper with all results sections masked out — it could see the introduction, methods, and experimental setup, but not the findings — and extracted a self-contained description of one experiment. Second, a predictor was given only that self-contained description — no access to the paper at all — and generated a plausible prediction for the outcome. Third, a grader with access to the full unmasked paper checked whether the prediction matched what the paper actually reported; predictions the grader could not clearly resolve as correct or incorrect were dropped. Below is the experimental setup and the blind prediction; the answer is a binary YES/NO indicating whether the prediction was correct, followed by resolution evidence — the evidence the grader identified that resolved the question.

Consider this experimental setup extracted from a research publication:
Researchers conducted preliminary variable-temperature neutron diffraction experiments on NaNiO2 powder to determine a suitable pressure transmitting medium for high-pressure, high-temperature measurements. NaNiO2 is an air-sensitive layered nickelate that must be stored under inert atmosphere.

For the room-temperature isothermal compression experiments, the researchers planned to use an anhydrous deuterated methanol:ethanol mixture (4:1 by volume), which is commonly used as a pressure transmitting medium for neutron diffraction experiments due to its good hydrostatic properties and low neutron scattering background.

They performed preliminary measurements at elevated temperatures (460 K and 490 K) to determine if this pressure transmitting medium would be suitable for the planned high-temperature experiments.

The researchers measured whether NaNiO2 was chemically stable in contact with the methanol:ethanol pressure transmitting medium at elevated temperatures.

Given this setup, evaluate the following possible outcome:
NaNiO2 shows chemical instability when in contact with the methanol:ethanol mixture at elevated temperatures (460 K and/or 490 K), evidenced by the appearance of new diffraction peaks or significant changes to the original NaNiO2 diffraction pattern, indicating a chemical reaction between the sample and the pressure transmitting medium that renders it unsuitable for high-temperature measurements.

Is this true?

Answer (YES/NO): YES